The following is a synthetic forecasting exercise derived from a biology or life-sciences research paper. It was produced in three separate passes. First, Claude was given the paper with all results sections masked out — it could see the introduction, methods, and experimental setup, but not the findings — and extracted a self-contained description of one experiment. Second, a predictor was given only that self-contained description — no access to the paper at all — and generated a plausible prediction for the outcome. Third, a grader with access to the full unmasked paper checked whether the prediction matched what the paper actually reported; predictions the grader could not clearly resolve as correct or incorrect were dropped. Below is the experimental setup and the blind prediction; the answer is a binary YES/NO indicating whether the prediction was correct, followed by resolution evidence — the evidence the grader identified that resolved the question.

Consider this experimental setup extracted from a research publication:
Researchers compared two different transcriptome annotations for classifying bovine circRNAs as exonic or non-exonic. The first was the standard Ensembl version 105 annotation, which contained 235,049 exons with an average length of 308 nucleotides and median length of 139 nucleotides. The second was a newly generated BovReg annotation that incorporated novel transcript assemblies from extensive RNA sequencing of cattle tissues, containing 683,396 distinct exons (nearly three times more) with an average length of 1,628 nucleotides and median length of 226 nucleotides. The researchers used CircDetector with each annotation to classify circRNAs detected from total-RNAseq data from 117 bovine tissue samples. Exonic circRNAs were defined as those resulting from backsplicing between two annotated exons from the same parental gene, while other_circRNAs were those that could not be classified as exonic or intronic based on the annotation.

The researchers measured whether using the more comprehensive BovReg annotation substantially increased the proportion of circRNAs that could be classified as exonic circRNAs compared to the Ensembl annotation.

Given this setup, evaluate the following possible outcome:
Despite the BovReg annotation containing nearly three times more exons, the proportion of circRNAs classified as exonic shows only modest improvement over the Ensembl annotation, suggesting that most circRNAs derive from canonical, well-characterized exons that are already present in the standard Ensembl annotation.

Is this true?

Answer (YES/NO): YES